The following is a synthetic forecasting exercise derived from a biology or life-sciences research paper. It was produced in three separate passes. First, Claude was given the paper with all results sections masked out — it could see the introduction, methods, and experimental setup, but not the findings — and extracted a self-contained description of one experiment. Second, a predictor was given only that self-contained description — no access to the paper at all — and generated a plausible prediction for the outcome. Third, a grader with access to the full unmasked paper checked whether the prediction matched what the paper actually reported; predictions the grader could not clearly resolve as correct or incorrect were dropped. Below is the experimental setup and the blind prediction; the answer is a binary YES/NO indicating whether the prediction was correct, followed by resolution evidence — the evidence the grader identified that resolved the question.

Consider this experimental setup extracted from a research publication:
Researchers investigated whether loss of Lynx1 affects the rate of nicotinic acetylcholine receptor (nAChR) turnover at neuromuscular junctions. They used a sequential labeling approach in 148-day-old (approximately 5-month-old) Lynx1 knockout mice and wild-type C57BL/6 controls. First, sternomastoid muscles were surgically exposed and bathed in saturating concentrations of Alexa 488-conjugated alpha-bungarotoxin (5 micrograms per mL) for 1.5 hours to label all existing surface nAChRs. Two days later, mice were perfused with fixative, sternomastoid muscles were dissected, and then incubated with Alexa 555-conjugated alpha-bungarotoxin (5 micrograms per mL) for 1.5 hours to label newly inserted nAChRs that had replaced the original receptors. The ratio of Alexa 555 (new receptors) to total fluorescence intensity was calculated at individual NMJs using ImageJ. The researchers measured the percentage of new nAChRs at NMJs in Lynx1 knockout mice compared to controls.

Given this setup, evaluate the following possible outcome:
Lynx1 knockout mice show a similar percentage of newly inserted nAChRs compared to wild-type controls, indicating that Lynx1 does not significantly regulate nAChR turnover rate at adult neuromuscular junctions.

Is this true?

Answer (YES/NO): NO